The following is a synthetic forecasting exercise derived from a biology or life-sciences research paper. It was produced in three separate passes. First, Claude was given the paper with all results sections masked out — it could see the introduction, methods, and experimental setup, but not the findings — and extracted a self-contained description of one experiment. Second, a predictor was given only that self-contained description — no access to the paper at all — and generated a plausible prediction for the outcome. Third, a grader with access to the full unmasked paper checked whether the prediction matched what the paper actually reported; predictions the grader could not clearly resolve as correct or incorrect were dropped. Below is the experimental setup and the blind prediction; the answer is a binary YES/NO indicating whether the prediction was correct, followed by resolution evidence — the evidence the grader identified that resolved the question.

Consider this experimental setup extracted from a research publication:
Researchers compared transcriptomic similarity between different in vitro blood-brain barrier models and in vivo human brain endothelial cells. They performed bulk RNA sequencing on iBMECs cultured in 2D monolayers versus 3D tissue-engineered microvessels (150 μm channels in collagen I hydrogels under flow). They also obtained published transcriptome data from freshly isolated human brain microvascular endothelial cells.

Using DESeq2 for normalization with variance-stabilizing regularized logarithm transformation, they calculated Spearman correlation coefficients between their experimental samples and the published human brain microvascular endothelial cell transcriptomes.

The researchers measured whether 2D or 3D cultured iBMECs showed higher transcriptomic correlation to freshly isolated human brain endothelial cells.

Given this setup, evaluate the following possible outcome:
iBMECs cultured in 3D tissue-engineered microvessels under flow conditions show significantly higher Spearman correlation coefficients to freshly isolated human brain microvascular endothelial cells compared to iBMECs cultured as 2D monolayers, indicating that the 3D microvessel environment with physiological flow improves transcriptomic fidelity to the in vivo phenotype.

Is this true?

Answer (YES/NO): YES